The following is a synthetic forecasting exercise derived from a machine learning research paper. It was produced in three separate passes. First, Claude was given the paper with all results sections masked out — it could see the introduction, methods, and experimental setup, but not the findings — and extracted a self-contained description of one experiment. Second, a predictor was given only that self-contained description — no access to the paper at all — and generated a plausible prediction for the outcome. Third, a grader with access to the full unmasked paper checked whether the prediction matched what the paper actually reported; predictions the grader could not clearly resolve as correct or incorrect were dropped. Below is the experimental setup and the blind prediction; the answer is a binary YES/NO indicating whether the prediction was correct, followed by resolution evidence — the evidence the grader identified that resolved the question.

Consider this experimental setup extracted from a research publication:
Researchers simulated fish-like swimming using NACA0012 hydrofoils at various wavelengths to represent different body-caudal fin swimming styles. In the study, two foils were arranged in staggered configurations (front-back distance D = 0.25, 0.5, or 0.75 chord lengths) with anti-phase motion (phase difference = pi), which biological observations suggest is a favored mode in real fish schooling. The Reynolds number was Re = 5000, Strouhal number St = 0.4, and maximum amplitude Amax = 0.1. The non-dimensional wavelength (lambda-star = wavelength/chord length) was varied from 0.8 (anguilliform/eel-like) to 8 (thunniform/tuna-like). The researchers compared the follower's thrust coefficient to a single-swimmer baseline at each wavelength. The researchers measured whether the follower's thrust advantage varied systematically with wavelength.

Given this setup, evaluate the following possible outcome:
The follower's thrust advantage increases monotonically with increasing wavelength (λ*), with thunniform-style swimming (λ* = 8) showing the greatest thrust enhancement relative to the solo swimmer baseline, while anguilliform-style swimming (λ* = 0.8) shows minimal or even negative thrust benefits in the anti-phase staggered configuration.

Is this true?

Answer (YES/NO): NO